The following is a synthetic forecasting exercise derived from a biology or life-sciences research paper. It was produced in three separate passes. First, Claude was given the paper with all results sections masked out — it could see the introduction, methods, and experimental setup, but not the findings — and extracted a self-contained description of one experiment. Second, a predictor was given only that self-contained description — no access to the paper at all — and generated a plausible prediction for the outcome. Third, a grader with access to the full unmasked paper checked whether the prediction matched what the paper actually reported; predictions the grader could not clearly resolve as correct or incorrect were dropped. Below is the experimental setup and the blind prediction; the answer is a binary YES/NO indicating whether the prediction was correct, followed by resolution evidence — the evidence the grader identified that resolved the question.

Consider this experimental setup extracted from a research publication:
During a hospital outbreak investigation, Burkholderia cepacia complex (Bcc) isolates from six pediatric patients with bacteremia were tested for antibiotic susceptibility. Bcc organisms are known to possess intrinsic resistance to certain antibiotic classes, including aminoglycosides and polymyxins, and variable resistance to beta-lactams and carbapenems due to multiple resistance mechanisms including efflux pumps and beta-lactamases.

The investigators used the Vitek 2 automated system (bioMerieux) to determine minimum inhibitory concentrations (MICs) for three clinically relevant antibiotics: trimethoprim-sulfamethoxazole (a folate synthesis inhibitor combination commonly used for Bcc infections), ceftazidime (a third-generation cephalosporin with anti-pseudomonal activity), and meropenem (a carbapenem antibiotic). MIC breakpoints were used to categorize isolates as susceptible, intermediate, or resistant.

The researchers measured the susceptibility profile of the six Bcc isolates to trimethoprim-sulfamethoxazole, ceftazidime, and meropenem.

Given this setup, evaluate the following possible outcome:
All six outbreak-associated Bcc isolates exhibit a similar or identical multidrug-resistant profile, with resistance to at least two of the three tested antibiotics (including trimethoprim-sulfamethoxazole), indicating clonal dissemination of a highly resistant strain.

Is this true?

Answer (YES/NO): NO